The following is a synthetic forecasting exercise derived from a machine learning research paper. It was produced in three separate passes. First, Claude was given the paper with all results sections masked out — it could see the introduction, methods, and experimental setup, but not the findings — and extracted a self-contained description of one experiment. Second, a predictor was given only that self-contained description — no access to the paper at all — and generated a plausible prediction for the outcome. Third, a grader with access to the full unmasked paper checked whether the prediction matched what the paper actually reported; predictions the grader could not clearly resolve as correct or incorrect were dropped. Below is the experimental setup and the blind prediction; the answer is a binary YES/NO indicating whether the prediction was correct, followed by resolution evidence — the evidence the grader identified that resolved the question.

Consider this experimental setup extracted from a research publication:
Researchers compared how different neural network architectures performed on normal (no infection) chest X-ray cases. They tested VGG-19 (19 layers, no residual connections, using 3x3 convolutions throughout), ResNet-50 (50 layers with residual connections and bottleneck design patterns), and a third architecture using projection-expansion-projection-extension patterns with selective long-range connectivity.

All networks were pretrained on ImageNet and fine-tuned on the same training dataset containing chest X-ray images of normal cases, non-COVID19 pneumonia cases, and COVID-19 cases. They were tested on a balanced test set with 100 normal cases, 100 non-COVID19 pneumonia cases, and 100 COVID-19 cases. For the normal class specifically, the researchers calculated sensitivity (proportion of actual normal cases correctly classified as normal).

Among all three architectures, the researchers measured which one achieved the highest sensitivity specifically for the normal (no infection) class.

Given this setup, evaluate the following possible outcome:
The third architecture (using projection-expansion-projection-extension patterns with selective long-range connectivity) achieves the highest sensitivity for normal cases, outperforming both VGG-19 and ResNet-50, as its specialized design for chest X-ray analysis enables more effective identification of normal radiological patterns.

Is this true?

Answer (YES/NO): NO